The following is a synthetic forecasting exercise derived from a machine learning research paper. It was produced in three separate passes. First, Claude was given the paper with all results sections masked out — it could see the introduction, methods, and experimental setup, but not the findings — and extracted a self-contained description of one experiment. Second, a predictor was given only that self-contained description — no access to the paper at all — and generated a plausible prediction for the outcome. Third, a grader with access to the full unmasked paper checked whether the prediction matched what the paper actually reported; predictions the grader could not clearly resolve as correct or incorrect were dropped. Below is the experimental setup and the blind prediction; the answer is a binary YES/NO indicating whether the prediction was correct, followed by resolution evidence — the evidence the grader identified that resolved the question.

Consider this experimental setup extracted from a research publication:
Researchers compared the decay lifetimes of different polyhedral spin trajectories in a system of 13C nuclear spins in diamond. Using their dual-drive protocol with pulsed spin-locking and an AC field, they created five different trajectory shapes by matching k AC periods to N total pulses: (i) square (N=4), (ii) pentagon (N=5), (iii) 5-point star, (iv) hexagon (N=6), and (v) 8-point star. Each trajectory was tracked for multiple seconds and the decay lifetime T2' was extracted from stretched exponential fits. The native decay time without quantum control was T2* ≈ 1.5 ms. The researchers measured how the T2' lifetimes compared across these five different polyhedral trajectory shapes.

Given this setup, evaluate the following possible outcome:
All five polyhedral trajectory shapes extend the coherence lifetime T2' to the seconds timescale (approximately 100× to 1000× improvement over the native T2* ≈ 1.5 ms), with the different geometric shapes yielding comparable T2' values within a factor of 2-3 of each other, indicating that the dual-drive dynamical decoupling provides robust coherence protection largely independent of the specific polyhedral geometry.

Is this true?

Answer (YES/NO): NO